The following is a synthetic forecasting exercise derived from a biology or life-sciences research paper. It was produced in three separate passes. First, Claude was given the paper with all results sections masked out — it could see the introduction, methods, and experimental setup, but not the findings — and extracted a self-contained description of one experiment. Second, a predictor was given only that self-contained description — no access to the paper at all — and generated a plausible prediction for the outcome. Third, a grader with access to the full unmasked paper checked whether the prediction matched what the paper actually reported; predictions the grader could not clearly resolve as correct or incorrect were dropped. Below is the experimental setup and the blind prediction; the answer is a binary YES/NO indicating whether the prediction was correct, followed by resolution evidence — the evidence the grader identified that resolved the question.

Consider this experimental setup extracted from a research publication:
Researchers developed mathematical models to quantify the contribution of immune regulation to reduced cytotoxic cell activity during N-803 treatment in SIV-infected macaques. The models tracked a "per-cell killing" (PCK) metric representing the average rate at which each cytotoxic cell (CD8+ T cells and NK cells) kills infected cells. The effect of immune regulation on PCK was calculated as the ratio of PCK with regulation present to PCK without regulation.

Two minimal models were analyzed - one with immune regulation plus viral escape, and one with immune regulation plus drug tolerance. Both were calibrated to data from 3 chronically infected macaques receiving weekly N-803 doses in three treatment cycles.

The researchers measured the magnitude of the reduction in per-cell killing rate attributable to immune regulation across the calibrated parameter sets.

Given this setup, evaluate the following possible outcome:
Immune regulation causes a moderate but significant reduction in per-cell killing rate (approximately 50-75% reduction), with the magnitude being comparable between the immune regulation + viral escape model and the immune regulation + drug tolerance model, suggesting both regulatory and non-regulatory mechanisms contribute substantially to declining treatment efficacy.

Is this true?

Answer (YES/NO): NO